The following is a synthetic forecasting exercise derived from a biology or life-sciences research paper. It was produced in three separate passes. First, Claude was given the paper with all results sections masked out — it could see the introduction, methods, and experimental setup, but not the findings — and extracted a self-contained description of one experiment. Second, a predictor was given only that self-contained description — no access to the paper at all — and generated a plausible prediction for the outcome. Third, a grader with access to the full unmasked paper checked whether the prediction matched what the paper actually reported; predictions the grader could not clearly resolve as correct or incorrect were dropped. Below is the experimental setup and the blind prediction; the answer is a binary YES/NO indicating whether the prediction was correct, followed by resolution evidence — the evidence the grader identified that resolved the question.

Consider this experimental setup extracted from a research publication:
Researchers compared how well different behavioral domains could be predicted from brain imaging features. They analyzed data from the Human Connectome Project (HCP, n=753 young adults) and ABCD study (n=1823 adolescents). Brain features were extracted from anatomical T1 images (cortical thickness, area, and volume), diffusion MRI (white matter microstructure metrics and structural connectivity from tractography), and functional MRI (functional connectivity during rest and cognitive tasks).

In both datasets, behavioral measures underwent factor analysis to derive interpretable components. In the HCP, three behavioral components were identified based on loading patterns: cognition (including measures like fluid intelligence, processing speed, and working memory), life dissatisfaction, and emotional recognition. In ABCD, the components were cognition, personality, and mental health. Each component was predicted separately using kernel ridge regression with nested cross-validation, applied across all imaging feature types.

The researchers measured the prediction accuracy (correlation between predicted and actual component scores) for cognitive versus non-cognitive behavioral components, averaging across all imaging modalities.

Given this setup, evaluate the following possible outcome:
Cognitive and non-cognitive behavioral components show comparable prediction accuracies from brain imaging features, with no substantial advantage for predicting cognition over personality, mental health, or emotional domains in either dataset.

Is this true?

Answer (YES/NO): NO